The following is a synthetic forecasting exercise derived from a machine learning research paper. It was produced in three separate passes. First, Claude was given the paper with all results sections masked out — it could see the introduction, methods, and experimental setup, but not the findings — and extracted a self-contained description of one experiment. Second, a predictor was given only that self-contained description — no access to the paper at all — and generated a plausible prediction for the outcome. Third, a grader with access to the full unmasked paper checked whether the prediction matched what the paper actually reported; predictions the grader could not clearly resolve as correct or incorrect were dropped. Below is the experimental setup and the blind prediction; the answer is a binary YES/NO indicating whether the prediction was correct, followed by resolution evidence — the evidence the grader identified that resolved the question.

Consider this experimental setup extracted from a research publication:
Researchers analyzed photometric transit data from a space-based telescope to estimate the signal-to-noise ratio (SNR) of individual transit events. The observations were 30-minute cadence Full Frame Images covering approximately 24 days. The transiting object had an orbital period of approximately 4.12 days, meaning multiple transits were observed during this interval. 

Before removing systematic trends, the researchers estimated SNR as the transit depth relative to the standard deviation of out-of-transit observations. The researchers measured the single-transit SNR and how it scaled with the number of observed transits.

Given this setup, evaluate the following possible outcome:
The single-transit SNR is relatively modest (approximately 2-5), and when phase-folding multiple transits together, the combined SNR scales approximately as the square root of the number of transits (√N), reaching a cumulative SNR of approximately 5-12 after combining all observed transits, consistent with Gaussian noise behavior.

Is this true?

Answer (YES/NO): NO